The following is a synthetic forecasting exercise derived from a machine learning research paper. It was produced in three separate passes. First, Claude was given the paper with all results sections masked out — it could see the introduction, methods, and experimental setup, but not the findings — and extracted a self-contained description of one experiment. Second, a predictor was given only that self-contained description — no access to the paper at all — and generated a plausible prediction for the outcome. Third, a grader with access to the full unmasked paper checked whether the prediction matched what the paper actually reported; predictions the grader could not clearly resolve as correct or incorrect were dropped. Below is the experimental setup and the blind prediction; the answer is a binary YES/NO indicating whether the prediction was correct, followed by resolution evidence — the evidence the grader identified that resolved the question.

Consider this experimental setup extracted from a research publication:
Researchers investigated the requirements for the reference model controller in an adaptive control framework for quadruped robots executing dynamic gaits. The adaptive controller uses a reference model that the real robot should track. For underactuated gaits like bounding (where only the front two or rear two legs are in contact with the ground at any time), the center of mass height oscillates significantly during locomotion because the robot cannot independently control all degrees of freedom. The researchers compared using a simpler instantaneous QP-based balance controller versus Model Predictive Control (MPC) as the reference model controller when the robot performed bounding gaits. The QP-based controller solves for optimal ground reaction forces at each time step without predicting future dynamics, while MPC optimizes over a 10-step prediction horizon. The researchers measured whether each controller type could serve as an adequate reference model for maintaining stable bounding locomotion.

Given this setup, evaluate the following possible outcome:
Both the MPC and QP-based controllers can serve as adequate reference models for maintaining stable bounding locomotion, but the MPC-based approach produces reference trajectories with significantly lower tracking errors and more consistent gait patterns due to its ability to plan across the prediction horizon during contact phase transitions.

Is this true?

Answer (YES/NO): NO